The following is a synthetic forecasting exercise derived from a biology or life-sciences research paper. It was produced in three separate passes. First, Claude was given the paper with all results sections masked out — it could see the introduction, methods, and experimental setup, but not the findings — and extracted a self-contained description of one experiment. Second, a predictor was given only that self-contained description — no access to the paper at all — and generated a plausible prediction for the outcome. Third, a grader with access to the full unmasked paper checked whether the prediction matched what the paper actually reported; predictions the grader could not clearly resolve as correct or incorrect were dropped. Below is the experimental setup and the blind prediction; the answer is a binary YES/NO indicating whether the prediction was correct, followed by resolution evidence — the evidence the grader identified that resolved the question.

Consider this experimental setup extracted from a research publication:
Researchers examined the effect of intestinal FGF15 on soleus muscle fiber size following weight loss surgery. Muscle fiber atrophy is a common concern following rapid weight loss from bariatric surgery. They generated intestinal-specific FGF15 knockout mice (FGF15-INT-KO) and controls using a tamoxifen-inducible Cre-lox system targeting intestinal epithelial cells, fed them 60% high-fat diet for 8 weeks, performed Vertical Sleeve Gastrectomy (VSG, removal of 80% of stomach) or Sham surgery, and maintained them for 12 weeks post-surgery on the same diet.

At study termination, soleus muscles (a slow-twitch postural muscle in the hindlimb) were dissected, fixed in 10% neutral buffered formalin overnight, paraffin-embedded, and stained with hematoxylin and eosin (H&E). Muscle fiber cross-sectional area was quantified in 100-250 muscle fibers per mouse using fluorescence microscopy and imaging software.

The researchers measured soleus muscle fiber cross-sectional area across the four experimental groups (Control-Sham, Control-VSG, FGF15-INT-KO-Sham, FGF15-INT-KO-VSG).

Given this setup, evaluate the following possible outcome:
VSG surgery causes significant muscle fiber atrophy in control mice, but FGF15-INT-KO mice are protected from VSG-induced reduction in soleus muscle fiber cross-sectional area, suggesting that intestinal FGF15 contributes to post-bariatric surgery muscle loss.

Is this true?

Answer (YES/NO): NO